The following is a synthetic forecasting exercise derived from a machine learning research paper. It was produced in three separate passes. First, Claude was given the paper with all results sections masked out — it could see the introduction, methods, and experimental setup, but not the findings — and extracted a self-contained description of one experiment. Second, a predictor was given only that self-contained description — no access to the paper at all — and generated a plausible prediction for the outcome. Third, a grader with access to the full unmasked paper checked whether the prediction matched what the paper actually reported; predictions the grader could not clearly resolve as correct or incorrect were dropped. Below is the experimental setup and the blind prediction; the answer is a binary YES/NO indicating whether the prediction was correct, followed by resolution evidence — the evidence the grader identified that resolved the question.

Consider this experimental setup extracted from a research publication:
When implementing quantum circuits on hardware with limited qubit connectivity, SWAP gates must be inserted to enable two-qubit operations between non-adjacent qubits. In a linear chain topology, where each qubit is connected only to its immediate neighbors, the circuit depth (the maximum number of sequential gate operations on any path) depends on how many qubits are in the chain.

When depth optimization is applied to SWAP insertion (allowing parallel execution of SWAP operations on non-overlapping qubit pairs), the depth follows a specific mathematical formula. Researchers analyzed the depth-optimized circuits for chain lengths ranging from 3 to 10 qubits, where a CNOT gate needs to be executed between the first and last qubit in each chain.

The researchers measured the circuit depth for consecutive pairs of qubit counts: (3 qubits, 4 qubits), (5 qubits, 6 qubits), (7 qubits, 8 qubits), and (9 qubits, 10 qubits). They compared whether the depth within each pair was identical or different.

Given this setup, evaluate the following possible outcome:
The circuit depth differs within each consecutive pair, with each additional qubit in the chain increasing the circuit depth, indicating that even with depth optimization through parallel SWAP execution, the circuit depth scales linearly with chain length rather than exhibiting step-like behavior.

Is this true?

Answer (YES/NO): NO